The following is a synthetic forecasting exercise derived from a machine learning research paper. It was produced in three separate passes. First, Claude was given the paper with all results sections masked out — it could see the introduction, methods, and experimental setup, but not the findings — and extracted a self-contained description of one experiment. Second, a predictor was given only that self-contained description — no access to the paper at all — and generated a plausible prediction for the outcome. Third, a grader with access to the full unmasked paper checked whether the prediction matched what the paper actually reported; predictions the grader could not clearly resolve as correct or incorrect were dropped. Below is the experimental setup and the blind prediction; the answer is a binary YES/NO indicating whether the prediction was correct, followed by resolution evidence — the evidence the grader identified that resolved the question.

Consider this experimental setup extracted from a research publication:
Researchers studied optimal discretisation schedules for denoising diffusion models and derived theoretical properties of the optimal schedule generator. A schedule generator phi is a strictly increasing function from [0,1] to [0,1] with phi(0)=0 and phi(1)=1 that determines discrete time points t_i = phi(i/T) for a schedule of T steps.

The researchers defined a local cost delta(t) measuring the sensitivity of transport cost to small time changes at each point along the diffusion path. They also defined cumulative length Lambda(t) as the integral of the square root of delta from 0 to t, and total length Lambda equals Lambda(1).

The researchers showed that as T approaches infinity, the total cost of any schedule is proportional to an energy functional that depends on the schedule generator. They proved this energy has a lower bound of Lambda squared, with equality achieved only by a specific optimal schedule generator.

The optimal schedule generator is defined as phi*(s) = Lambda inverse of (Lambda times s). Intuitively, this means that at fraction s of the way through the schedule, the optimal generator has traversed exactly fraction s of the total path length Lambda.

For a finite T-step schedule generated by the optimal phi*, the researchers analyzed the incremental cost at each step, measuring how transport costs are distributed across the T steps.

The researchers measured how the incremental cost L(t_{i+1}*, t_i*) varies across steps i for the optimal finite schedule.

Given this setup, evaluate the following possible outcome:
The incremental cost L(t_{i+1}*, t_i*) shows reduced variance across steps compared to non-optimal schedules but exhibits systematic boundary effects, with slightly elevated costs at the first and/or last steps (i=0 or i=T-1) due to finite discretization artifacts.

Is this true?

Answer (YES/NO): NO